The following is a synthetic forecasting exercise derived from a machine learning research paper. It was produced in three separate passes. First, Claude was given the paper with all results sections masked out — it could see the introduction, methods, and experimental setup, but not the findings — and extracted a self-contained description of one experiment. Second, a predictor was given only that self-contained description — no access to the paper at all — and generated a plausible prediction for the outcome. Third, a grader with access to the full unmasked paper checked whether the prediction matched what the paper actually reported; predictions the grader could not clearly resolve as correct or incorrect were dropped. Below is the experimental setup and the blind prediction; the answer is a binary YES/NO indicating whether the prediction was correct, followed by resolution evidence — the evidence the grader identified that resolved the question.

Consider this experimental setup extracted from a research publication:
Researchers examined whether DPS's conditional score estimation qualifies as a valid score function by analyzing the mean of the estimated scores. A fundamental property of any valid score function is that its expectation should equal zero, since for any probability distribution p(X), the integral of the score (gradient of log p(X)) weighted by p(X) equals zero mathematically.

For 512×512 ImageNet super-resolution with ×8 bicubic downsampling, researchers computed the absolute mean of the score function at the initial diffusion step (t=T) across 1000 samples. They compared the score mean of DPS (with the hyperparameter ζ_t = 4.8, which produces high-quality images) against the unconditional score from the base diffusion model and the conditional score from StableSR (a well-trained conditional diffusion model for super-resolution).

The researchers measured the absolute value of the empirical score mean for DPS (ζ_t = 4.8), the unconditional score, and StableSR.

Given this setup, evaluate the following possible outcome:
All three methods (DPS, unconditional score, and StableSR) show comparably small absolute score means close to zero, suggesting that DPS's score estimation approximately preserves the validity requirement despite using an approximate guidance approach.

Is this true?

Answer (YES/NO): NO